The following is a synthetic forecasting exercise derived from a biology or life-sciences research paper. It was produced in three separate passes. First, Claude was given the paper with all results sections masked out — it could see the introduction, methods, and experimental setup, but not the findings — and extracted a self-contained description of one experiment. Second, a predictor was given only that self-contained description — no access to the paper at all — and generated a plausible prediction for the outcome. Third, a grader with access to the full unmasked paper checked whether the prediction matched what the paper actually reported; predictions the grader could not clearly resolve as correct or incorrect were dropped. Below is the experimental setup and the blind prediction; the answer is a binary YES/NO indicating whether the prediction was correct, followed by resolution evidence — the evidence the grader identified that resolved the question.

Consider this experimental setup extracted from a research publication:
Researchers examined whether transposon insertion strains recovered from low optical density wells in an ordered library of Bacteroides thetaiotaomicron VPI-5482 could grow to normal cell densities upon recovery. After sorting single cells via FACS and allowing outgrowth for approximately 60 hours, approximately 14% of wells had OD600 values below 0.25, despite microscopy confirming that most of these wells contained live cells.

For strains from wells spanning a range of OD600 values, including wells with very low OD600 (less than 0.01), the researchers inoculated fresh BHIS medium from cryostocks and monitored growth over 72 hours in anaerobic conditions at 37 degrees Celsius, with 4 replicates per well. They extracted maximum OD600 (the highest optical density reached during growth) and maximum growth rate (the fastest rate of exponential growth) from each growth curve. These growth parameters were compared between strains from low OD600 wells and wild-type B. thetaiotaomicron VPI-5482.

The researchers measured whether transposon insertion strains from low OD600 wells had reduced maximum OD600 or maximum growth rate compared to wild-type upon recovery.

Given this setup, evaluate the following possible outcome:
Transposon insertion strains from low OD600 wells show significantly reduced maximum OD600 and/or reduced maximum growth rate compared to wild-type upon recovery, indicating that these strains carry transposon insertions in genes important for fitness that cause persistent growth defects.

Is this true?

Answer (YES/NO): NO